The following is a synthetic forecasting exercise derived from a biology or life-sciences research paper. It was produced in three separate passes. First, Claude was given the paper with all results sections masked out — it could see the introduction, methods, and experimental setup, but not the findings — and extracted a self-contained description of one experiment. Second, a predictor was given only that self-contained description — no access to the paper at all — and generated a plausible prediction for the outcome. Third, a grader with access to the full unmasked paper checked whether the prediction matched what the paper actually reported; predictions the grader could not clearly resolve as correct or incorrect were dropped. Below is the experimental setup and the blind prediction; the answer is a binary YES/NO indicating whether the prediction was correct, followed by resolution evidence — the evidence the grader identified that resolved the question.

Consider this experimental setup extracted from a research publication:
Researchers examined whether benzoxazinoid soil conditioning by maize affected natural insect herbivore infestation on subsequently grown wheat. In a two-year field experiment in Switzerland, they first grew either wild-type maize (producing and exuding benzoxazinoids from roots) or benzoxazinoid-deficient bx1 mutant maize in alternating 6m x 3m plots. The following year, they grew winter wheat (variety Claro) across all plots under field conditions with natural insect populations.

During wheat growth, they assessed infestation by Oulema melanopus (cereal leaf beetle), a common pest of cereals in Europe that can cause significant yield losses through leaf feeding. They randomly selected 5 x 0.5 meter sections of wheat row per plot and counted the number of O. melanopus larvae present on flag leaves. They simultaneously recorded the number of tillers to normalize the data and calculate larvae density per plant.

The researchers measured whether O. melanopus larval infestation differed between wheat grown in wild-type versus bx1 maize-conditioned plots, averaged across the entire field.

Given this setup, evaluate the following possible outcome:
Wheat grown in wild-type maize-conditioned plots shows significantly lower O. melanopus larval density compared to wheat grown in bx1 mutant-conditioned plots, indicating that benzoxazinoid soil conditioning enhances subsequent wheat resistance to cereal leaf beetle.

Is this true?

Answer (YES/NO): NO